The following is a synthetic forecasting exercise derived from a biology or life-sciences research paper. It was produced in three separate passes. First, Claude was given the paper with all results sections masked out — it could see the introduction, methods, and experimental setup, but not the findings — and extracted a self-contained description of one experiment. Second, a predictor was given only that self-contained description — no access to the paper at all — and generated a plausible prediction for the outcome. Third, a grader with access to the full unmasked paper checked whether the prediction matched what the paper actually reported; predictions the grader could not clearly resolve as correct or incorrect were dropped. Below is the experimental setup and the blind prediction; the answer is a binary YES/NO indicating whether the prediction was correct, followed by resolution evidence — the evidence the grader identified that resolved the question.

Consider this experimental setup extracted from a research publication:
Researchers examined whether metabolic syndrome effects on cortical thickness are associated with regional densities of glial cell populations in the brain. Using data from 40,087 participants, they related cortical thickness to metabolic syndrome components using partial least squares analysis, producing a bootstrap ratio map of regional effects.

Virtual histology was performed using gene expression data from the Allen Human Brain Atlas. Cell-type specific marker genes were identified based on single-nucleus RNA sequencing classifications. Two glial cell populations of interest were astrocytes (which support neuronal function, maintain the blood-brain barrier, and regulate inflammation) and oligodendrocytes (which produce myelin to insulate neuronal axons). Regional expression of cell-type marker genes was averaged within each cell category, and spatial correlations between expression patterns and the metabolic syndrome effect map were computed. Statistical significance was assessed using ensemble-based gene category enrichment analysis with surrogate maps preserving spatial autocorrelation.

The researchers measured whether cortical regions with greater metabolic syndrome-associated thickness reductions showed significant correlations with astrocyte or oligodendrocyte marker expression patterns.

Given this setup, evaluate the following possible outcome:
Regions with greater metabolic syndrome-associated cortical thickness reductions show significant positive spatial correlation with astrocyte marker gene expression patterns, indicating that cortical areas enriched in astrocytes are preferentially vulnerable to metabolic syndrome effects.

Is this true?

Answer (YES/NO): NO